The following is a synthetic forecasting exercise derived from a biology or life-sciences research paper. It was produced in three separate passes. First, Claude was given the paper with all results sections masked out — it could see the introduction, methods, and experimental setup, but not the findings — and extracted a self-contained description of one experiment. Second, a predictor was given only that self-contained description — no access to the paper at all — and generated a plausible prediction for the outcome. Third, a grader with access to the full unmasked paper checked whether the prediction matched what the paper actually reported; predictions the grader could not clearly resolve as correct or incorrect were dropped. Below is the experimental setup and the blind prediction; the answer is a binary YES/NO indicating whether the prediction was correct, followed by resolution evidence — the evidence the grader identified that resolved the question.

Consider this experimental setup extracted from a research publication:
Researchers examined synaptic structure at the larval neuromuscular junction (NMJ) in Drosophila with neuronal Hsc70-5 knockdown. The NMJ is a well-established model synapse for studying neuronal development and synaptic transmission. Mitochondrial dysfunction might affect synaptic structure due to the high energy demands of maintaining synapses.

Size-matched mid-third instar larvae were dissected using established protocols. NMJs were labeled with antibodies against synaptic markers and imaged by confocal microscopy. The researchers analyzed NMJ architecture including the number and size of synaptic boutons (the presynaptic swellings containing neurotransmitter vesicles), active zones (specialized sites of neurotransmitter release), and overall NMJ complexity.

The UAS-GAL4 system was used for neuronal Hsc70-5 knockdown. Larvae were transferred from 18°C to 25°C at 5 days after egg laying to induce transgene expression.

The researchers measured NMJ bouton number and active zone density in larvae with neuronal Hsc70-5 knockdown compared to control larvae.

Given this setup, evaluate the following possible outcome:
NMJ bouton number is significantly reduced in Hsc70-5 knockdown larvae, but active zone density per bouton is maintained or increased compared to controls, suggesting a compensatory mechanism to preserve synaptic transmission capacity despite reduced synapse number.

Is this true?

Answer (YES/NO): NO